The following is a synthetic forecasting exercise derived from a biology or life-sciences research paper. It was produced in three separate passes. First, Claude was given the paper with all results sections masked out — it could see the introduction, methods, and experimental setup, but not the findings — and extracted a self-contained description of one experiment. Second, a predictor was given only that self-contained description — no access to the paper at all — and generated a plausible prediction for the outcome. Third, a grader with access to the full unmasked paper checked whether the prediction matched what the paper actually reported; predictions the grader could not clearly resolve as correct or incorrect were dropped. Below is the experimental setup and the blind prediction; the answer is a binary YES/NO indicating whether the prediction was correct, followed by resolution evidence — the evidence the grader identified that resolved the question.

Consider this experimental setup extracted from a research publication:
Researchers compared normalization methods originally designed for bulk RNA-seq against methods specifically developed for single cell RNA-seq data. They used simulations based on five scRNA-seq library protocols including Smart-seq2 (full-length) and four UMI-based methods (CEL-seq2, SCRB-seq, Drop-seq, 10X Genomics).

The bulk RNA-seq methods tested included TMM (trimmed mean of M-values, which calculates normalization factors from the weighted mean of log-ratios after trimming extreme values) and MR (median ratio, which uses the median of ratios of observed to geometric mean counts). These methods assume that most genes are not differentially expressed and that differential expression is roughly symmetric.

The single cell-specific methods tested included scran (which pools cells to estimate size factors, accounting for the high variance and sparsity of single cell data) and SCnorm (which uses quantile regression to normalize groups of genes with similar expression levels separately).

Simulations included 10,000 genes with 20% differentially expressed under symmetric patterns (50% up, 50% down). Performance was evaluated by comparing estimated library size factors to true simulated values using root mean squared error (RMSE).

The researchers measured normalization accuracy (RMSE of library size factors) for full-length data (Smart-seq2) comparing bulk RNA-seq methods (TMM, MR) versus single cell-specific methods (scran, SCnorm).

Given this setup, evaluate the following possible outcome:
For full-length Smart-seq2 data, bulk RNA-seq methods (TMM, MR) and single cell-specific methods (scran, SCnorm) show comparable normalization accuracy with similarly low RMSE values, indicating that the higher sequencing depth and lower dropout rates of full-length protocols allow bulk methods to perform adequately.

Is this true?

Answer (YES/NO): NO